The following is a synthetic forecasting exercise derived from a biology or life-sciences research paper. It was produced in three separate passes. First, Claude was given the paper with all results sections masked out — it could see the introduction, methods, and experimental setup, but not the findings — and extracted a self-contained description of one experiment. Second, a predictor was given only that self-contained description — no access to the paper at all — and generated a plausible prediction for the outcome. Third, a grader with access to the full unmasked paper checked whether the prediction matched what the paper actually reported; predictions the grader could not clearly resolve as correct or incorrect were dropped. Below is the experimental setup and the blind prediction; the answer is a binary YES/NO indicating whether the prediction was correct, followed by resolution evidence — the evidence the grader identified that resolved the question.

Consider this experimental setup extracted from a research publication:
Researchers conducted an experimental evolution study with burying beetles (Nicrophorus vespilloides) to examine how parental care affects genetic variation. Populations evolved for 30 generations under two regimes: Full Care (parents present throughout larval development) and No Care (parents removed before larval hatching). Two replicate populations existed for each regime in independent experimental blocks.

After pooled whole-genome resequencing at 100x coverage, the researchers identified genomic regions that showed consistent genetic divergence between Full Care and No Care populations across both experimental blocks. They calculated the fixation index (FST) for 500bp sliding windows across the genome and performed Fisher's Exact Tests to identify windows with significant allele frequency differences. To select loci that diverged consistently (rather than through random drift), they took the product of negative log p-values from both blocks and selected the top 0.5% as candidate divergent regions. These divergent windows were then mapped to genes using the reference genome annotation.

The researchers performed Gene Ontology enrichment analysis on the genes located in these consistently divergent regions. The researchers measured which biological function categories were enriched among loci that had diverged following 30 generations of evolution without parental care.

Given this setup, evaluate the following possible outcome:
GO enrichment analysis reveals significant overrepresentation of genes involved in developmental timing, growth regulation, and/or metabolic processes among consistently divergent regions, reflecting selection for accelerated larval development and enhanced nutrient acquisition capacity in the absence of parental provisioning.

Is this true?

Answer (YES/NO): NO